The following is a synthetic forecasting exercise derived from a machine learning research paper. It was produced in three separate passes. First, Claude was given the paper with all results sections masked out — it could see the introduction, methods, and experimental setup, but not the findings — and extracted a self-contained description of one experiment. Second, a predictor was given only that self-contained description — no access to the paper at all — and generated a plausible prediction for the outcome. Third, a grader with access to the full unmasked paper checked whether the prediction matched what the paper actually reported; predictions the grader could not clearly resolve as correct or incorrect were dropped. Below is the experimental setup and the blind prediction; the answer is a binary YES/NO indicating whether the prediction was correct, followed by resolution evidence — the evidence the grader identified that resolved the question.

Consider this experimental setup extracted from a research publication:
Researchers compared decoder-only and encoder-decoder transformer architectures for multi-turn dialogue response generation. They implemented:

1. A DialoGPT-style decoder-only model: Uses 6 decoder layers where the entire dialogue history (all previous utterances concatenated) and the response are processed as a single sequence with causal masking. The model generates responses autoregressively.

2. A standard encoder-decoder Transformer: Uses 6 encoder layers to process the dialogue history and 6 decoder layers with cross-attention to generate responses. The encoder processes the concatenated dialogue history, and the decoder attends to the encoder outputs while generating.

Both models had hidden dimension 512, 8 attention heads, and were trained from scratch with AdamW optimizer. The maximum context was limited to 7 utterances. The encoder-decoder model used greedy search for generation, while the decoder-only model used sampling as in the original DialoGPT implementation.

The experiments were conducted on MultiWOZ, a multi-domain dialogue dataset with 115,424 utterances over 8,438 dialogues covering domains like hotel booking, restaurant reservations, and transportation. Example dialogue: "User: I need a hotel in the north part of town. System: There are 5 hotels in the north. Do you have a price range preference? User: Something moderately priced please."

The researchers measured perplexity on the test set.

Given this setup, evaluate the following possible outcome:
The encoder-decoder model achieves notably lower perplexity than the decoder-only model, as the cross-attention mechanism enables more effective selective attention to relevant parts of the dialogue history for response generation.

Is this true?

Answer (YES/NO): YES